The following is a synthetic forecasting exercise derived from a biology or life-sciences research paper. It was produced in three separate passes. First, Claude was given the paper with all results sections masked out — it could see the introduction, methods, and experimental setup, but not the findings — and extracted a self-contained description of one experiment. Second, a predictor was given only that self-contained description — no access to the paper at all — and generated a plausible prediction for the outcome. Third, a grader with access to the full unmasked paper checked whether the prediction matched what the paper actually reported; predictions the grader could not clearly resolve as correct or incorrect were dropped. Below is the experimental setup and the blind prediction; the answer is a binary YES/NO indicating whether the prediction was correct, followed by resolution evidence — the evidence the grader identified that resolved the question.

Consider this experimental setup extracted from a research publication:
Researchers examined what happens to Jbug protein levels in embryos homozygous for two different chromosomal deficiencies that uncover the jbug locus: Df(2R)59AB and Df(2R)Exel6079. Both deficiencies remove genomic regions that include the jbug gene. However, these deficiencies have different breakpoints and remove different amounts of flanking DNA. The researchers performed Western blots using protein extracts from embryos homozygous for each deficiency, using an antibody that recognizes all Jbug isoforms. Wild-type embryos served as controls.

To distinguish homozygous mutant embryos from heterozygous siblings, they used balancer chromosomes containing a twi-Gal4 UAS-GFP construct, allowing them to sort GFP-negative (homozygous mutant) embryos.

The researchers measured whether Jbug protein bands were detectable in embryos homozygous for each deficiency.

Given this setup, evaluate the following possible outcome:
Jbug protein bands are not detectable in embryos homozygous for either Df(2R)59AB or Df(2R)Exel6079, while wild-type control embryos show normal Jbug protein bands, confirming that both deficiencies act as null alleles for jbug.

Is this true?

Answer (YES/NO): NO